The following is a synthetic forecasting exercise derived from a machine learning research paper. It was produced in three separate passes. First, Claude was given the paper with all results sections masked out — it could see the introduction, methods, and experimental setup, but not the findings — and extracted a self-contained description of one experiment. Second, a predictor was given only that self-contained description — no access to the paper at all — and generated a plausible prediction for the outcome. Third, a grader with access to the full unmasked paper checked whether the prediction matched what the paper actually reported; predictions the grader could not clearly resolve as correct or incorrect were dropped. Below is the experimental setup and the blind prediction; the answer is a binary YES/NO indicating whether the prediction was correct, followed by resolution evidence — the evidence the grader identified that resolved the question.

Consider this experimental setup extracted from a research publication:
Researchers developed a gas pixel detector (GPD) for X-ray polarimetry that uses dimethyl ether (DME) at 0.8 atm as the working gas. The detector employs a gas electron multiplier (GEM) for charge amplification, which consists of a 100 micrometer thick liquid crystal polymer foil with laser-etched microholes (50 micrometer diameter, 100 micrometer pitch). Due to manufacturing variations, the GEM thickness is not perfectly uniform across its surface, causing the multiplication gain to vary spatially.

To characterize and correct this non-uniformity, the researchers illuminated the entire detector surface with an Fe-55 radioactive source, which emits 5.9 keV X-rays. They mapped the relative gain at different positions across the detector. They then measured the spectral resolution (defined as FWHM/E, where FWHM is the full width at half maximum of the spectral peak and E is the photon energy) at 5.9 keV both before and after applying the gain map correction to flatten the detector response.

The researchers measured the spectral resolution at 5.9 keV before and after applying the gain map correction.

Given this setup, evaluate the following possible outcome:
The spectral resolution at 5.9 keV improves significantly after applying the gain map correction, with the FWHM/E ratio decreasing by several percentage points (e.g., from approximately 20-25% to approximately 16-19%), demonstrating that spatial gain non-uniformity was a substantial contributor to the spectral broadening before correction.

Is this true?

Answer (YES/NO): NO